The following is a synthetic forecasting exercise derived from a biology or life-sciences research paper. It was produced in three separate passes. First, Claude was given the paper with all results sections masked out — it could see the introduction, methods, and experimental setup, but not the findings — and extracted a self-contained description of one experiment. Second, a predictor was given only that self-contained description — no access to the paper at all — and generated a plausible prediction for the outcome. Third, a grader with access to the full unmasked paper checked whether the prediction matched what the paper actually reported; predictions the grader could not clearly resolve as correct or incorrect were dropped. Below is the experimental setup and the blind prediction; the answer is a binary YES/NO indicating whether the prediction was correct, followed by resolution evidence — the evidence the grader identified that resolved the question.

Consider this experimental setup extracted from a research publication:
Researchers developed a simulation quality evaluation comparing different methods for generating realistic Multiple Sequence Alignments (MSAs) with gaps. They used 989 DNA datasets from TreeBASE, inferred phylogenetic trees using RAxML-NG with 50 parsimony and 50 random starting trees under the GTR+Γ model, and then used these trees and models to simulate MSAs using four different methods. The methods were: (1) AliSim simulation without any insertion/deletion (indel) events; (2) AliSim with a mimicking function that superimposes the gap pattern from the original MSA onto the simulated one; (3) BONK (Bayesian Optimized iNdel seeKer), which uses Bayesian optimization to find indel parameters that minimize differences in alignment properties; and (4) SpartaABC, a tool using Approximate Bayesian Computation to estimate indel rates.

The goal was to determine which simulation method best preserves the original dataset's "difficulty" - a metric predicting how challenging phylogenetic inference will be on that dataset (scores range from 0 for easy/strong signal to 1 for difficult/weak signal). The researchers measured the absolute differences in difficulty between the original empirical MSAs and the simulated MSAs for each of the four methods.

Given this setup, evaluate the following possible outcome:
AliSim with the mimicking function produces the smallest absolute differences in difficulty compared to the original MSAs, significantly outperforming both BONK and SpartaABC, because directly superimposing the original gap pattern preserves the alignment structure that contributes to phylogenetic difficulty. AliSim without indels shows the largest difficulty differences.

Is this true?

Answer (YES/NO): NO